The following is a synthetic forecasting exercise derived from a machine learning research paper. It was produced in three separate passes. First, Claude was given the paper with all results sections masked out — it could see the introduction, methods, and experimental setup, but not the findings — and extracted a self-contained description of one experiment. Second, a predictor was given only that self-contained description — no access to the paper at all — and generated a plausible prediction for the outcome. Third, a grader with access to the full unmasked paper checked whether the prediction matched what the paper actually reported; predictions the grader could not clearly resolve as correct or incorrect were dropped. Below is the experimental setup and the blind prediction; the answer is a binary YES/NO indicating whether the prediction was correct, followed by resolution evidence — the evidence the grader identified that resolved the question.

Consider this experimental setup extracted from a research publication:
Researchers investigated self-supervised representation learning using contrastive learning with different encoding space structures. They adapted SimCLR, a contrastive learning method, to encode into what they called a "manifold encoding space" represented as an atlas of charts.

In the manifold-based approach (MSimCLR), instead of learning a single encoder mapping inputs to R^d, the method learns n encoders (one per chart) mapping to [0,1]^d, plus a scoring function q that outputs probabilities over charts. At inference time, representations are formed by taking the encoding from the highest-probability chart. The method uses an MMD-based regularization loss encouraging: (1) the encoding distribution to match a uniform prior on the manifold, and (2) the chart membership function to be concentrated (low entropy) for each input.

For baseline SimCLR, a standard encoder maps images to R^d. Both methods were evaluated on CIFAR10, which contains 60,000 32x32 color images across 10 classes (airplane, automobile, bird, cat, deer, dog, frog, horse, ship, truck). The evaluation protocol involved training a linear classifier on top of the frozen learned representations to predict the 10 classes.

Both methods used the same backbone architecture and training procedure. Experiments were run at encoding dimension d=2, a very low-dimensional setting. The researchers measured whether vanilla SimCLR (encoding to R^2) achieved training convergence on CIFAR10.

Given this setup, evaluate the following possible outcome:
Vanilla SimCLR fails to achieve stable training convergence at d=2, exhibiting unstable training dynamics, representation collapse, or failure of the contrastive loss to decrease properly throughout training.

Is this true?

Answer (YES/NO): YES